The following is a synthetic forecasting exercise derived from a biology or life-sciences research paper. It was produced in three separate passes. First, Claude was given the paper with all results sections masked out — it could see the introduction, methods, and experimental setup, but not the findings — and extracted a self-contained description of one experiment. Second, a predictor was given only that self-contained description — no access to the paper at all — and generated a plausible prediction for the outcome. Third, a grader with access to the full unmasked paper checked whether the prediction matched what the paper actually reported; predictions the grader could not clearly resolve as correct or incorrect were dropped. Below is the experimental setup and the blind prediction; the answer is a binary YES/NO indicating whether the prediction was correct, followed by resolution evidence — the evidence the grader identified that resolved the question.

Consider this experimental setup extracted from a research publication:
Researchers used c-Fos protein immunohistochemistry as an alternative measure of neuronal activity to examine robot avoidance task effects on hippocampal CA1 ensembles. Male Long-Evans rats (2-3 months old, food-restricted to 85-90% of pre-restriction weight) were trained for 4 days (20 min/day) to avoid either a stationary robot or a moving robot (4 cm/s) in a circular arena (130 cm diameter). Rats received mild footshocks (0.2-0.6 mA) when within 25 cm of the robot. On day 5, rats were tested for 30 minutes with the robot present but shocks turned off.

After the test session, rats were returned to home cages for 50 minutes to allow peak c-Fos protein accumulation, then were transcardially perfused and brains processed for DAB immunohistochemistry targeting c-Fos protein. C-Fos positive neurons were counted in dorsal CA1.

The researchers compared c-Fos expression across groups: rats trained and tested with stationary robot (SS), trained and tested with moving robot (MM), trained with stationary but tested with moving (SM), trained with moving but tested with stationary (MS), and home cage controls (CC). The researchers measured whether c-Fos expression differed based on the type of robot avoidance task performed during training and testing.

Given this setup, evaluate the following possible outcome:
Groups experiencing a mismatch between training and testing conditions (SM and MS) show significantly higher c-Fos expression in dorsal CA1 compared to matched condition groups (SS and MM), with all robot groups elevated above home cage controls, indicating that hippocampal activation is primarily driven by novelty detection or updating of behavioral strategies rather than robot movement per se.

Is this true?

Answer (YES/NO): NO